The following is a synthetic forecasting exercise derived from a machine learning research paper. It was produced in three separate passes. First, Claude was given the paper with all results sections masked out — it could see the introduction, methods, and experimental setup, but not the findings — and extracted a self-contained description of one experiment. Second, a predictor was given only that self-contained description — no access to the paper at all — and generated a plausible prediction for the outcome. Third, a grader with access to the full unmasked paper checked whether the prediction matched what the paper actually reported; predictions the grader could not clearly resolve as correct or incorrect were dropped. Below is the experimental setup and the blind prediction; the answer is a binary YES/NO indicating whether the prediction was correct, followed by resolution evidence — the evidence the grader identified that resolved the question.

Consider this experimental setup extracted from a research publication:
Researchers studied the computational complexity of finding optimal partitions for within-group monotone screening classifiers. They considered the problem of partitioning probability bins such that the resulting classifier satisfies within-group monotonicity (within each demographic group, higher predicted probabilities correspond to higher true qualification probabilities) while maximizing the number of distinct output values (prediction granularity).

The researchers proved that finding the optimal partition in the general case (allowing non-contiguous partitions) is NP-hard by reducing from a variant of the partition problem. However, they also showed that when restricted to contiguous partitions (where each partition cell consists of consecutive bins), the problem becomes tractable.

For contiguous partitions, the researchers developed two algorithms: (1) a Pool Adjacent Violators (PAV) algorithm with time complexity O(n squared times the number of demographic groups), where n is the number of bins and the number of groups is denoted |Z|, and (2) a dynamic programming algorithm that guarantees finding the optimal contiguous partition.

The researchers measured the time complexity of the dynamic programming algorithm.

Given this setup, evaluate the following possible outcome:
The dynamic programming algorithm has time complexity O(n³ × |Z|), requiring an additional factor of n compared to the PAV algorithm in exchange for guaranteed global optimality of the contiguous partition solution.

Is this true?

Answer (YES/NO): YES